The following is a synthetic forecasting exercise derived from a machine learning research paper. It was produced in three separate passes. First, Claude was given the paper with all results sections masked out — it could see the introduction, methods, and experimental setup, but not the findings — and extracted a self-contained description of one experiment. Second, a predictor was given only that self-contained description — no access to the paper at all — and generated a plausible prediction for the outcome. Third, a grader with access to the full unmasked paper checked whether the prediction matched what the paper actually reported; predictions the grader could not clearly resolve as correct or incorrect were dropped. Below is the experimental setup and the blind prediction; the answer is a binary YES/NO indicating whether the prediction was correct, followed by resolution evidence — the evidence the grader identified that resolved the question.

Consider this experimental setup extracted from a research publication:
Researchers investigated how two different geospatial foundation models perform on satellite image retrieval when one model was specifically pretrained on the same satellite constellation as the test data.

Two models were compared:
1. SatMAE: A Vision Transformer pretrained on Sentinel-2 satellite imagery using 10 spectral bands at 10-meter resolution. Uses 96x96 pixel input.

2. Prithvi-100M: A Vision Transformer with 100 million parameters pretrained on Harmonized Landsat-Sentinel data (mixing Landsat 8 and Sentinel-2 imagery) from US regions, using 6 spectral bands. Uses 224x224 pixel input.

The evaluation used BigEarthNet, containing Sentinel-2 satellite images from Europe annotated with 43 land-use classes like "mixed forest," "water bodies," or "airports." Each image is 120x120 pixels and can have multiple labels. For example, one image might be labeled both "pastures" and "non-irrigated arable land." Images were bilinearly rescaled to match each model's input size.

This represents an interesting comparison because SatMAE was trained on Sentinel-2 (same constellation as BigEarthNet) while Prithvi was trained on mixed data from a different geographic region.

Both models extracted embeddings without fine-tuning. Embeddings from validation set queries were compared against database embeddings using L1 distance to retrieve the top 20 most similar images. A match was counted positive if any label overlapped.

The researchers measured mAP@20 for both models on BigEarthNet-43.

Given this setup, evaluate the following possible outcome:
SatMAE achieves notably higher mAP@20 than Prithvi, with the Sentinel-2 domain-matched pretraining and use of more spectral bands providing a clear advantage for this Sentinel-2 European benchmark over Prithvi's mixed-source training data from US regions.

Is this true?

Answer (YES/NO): NO